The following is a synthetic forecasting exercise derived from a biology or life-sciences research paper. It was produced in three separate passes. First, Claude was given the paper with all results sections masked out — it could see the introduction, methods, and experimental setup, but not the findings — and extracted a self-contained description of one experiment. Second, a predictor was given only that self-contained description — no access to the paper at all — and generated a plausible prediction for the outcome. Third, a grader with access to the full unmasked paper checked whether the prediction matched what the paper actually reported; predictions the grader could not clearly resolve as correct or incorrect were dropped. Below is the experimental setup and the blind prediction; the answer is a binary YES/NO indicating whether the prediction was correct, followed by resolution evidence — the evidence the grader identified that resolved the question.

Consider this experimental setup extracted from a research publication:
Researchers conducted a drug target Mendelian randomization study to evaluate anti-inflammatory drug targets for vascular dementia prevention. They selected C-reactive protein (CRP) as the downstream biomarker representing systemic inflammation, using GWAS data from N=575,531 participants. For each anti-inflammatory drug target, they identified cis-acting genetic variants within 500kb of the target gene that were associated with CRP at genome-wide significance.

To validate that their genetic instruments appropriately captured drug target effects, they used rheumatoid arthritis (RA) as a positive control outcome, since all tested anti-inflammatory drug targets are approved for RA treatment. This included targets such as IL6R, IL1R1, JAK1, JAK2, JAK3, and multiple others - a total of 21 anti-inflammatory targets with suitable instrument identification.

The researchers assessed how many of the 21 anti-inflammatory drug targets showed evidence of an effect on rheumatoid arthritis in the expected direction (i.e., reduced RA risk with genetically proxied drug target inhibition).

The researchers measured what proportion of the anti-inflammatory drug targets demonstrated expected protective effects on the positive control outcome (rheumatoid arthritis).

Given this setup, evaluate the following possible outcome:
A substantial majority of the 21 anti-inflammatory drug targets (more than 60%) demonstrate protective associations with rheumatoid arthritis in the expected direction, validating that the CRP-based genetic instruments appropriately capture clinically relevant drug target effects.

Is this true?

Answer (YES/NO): NO